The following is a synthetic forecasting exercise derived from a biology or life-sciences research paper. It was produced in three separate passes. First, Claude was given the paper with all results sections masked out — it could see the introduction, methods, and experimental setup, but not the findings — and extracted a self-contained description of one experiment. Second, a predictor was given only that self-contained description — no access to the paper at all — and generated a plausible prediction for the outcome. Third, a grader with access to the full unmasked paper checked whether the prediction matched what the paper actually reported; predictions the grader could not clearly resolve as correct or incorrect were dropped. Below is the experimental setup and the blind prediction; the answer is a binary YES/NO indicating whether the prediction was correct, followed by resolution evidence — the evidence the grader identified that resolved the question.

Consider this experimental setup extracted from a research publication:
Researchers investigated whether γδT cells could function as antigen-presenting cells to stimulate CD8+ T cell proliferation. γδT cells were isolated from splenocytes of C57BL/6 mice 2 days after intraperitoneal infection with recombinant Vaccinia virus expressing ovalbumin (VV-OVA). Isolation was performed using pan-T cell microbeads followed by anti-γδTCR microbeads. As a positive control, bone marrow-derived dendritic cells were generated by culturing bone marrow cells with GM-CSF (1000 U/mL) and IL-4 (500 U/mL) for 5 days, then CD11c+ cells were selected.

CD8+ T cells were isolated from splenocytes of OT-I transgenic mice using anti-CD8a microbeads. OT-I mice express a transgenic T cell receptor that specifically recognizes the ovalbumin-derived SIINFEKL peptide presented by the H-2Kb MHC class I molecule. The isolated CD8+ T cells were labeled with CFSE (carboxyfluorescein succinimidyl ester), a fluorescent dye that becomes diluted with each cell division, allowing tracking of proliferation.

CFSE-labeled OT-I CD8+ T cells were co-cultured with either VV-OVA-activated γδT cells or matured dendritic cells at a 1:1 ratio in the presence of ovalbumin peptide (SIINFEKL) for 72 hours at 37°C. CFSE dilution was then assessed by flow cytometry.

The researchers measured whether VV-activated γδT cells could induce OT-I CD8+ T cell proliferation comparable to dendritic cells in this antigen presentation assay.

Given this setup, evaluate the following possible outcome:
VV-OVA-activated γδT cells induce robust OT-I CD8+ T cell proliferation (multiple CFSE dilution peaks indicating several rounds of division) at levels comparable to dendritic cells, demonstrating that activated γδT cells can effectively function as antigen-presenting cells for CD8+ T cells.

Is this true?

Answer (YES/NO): YES